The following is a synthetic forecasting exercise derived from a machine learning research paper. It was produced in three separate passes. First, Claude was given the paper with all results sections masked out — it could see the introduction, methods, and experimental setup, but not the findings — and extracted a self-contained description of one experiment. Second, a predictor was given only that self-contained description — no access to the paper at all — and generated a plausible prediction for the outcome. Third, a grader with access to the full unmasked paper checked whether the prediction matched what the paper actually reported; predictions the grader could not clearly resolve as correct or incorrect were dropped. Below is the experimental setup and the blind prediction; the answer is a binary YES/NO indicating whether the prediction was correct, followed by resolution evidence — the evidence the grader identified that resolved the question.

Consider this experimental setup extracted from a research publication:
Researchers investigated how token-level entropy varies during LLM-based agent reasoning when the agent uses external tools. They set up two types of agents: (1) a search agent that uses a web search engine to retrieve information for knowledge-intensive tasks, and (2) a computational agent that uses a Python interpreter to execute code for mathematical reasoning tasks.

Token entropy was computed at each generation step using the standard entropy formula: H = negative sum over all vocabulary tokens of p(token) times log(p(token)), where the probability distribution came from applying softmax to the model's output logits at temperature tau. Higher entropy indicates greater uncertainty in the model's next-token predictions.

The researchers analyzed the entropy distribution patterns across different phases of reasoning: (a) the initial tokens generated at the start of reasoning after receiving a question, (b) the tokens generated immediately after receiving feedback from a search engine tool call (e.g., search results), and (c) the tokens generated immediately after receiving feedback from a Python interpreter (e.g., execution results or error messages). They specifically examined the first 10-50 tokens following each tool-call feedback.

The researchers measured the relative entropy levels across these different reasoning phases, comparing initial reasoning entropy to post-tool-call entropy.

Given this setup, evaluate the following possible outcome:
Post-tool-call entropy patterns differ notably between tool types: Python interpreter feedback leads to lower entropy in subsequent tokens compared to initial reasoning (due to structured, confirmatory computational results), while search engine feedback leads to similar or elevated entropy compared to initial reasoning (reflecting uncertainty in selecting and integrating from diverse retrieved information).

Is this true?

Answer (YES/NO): NO